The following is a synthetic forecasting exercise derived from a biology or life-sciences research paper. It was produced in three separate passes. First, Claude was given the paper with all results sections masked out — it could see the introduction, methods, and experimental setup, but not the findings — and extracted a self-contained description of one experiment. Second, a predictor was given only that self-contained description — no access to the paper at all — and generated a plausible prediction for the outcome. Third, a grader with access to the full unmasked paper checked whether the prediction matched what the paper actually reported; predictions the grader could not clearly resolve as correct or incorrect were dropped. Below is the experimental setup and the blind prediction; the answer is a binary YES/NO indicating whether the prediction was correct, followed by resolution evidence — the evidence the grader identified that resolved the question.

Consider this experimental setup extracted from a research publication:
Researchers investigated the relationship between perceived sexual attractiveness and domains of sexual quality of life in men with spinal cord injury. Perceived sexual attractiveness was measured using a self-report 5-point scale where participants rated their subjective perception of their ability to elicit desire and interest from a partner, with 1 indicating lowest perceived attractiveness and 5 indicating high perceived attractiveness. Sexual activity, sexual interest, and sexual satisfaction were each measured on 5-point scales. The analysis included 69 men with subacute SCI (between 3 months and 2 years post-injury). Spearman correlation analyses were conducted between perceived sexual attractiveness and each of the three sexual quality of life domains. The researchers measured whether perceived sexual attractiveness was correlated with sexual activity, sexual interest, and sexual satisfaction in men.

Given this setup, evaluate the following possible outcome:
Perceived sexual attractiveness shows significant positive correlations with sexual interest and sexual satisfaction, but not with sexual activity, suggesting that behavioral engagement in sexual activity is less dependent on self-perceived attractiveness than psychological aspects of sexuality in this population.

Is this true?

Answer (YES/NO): NO